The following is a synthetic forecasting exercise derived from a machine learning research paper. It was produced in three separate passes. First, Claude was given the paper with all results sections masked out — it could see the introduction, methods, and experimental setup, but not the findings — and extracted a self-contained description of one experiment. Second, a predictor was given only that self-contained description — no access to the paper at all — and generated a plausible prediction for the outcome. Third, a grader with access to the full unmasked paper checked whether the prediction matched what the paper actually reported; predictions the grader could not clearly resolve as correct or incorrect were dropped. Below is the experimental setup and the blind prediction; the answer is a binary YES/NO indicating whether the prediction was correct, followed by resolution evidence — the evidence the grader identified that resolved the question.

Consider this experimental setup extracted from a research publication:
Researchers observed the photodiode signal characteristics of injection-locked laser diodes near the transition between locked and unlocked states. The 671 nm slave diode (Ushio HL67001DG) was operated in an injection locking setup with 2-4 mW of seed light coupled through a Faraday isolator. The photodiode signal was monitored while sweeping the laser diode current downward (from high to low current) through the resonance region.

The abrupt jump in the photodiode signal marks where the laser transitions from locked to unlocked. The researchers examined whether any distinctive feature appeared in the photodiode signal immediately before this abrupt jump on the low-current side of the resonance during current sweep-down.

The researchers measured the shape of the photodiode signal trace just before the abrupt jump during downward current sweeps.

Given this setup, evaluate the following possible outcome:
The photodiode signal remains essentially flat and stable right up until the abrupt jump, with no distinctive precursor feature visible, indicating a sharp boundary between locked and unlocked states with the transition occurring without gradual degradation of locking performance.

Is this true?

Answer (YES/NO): NO